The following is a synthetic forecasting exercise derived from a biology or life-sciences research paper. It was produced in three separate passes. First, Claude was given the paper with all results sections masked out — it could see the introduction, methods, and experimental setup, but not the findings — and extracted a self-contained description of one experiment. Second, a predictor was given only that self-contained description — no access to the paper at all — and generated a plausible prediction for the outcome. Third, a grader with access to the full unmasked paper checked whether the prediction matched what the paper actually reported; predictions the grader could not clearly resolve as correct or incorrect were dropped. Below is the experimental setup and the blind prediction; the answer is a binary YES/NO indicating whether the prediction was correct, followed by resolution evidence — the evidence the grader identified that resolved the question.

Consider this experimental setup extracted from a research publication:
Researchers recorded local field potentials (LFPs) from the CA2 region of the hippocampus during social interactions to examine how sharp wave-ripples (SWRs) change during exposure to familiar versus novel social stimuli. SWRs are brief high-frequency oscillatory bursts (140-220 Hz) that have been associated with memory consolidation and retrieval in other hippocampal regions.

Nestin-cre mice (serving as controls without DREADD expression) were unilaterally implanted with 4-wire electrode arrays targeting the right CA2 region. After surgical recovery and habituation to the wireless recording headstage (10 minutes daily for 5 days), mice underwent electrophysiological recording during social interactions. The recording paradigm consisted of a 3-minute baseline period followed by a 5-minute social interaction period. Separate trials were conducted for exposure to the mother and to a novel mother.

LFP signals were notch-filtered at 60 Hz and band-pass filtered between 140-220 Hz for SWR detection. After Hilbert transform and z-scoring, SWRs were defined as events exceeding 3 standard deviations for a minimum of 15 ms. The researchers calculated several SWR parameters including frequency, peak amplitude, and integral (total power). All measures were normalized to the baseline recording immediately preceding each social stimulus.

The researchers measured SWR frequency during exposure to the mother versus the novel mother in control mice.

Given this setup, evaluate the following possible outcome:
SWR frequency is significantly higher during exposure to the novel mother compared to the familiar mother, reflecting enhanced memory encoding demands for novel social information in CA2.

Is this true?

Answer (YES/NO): YES